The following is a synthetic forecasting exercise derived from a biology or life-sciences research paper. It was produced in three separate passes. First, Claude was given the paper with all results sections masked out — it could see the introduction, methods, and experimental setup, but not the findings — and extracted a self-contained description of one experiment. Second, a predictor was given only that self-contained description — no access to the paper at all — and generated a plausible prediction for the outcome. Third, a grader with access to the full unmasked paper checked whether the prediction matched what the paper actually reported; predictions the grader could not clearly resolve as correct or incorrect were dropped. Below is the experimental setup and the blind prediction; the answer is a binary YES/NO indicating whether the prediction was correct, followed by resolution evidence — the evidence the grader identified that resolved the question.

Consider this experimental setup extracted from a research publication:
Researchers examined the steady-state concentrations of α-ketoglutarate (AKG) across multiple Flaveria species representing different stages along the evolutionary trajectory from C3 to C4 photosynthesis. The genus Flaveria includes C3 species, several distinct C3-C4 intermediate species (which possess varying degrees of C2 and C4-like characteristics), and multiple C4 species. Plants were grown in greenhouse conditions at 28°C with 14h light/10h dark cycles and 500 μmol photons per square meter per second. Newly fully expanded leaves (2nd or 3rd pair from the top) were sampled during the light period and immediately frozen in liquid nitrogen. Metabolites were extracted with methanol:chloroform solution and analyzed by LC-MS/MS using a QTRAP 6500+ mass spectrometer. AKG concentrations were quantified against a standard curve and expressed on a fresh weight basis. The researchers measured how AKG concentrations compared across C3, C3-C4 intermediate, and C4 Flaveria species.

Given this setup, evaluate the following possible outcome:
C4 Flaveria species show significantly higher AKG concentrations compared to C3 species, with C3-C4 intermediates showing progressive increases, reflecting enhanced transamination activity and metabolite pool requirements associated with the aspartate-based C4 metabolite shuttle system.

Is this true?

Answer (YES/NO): NO